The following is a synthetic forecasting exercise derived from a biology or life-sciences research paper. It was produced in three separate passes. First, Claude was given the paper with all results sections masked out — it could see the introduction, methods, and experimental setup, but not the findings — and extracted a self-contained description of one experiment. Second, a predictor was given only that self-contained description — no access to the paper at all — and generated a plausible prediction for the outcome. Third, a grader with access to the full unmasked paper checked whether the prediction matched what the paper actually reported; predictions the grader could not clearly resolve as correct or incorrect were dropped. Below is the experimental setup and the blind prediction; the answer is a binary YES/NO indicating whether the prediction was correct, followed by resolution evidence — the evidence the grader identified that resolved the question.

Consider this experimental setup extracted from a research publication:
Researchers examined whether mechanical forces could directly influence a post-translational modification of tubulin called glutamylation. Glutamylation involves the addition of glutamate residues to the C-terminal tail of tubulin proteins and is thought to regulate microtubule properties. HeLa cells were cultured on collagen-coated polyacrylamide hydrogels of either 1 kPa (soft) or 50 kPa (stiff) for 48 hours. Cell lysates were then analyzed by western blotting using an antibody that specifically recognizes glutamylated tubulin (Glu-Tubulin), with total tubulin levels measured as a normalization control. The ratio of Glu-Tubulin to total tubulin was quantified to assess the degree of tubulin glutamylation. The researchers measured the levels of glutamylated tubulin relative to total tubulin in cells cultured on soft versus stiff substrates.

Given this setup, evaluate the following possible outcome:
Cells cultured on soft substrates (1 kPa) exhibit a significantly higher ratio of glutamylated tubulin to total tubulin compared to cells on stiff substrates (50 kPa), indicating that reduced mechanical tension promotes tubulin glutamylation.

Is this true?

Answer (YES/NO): NO